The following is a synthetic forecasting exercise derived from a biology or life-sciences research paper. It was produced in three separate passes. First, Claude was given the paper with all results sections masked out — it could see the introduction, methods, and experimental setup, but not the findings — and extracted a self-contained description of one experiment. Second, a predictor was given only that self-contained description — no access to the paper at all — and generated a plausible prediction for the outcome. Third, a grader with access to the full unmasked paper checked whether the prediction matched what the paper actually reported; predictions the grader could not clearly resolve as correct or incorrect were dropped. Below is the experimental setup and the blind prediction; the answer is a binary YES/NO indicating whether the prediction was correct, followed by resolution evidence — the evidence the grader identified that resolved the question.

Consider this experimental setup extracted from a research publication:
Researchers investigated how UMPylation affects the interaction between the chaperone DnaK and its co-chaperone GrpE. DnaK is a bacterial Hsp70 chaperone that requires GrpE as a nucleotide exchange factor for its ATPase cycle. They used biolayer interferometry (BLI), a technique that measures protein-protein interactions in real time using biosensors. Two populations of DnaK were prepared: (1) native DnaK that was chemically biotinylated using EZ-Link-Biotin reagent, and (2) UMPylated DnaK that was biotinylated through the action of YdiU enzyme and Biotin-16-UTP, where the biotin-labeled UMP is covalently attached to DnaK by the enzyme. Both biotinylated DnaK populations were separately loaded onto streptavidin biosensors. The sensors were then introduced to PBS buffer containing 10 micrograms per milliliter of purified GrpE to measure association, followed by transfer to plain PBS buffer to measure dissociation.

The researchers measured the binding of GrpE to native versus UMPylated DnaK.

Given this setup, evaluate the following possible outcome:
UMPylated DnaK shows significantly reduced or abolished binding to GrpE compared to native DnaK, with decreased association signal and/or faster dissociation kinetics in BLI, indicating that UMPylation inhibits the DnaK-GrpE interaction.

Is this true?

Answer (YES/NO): YES